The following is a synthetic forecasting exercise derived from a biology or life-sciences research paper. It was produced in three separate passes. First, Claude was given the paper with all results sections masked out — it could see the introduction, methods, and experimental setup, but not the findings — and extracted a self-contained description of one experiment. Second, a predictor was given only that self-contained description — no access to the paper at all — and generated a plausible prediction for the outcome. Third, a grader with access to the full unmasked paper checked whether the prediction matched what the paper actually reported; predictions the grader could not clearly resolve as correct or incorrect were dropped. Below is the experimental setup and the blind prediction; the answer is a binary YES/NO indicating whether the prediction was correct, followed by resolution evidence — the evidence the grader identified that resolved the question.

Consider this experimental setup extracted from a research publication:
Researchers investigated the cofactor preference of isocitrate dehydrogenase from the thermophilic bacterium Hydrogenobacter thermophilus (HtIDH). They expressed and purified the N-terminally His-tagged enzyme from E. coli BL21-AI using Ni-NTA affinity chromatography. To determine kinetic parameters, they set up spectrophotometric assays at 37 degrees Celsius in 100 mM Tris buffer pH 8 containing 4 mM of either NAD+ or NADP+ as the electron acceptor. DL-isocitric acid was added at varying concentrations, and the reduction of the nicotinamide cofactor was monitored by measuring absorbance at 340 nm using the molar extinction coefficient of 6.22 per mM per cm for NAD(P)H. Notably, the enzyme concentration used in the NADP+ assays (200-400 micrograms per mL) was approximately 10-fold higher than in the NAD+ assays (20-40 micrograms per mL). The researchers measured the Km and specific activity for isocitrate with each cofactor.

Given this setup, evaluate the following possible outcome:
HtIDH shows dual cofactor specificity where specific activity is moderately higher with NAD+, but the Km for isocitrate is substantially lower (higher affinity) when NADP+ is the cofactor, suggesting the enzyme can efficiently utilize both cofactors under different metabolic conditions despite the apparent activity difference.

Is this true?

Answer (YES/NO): NO